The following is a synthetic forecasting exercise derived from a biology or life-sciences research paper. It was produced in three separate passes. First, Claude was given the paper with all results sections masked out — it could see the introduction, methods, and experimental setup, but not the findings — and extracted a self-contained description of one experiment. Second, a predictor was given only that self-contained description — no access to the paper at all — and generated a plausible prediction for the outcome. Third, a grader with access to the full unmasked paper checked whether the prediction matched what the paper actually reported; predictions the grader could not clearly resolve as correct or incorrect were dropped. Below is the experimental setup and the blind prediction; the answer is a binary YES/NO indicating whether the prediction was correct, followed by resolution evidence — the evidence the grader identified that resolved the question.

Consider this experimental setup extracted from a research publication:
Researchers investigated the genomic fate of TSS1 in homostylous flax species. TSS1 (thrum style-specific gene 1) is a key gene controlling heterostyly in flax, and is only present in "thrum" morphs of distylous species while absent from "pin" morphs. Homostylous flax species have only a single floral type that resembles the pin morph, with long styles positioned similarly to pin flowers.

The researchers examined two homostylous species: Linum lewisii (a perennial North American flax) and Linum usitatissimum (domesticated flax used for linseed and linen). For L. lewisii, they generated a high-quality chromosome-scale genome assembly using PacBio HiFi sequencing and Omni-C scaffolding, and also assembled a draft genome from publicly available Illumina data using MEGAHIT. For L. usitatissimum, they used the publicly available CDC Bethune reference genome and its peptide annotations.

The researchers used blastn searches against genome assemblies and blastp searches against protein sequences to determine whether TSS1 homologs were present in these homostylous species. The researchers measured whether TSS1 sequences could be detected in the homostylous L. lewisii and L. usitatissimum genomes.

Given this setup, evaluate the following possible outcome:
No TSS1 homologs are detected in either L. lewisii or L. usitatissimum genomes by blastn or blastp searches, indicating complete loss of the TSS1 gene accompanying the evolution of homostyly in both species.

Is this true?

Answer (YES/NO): YES